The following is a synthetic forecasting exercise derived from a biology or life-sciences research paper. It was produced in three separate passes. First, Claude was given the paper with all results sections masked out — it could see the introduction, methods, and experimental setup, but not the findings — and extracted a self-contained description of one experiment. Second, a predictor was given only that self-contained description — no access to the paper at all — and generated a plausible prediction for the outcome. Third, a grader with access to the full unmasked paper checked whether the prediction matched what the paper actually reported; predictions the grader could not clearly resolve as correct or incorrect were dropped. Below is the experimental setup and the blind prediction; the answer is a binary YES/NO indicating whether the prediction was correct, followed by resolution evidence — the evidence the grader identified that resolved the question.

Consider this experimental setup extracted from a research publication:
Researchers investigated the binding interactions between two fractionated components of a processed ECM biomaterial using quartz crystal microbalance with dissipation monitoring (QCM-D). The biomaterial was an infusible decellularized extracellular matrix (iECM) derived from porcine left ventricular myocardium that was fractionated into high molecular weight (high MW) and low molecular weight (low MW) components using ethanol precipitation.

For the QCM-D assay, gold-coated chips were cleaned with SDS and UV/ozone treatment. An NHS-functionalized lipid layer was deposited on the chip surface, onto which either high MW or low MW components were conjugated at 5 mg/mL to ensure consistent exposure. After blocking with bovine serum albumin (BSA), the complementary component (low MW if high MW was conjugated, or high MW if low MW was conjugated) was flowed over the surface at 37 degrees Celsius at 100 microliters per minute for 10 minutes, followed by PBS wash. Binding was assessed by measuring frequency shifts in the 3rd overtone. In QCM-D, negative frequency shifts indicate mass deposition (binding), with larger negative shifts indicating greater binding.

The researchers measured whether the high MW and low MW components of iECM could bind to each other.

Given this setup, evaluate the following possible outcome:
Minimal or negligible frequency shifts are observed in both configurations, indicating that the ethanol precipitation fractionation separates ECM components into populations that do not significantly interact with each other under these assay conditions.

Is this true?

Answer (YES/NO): NO